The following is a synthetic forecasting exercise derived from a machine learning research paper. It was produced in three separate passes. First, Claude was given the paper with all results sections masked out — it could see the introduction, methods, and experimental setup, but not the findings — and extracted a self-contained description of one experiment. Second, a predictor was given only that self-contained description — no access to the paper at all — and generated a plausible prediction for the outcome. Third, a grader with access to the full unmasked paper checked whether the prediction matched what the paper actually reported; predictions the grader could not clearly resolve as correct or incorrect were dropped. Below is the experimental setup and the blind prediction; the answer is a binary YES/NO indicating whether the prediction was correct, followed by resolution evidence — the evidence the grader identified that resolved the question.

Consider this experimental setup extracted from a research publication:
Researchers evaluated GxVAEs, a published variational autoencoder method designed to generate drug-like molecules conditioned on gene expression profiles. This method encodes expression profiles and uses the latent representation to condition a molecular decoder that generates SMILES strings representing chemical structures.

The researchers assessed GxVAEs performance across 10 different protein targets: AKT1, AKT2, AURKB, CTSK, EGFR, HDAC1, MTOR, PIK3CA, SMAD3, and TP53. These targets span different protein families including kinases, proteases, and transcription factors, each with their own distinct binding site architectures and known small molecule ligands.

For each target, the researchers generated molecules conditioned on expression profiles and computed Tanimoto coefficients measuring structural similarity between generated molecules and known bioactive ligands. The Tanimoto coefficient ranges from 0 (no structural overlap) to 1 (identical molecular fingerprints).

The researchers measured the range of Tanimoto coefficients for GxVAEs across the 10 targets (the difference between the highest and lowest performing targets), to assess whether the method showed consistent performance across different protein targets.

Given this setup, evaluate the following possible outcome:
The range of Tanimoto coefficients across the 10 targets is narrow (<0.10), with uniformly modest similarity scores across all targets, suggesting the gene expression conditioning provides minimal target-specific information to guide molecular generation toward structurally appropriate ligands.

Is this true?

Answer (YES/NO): NO